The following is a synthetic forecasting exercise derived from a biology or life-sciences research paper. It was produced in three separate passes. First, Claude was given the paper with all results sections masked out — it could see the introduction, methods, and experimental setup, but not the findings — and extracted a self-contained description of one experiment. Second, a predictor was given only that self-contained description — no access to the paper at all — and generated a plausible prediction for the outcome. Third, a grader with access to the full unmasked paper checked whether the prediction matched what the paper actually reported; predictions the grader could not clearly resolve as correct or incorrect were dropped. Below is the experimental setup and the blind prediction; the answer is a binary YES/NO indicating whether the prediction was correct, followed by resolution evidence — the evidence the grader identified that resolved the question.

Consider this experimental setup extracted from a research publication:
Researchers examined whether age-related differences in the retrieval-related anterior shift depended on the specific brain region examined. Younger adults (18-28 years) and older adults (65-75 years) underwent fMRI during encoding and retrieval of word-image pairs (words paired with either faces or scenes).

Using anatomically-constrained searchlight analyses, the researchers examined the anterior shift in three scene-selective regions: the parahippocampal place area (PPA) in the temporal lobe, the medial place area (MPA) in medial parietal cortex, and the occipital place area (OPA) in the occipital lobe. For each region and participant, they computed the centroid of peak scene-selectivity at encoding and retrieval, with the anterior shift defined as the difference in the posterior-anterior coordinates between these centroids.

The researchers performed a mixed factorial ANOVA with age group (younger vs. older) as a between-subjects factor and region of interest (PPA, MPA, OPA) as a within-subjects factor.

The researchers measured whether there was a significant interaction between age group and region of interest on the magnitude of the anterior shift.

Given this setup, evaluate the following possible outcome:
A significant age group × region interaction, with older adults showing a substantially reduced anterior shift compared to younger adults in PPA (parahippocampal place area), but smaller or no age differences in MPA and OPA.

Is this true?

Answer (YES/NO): NO